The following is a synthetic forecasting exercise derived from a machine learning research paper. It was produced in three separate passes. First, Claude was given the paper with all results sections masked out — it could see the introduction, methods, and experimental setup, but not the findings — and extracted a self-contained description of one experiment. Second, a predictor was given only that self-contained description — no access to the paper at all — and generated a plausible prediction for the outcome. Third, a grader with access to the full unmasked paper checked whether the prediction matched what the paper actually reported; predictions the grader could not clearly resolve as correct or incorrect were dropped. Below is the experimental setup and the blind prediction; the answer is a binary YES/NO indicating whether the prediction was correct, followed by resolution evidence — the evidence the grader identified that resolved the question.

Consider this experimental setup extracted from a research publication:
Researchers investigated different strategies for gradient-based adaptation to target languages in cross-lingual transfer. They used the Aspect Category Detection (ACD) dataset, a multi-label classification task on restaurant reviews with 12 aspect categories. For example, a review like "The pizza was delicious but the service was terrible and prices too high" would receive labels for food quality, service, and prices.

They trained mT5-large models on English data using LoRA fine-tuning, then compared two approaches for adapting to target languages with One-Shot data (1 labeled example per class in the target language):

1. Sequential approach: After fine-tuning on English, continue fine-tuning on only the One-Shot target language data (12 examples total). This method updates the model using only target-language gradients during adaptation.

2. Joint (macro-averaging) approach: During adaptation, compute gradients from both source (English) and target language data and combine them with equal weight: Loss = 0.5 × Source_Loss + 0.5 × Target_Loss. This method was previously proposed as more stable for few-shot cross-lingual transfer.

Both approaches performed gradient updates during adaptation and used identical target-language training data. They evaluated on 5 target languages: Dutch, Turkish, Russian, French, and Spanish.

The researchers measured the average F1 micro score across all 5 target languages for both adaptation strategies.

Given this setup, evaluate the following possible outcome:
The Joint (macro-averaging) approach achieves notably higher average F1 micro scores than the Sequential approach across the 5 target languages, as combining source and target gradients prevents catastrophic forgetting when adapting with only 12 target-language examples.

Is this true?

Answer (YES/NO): NO